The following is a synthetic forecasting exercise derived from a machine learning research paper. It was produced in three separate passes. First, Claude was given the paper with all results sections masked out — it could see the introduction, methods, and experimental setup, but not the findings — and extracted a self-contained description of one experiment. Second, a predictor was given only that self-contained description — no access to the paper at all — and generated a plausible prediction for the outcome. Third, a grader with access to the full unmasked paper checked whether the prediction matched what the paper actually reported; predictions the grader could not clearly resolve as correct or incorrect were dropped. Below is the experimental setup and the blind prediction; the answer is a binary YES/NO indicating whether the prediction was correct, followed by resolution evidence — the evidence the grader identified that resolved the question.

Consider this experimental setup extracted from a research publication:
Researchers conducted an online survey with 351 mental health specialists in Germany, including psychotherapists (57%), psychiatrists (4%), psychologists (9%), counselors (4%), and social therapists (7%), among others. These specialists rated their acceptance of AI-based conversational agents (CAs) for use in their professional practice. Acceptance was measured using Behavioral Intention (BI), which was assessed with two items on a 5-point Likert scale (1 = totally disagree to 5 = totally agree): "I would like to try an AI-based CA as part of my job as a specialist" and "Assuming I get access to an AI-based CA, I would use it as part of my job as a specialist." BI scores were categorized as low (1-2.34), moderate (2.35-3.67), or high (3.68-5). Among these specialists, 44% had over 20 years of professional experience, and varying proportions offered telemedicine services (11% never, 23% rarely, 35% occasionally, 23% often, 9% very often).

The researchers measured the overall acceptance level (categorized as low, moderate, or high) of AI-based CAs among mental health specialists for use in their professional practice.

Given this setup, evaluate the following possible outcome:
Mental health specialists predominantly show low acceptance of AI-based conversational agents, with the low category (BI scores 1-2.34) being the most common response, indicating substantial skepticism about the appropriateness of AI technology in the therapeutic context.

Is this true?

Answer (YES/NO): NO